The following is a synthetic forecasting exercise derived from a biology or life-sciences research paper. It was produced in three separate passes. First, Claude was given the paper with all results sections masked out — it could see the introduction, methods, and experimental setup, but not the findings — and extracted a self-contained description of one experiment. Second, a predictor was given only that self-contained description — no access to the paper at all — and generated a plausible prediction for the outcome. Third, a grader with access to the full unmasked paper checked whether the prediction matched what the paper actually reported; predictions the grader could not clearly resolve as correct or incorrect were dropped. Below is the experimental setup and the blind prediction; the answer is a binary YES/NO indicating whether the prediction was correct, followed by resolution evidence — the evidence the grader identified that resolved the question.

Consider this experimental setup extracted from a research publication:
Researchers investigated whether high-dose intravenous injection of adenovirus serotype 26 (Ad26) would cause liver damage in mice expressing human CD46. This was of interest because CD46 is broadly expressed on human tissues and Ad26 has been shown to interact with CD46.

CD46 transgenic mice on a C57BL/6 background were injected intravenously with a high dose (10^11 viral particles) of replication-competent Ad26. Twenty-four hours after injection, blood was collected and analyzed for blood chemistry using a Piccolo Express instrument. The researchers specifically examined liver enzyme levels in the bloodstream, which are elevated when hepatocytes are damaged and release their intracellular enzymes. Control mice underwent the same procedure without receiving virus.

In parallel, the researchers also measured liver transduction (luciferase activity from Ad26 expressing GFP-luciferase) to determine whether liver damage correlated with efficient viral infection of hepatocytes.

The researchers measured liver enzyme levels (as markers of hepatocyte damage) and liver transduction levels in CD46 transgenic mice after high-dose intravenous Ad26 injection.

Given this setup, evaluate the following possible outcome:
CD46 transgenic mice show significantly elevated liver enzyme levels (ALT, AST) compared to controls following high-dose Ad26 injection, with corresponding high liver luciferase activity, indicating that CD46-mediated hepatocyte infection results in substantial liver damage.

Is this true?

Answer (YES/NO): NO